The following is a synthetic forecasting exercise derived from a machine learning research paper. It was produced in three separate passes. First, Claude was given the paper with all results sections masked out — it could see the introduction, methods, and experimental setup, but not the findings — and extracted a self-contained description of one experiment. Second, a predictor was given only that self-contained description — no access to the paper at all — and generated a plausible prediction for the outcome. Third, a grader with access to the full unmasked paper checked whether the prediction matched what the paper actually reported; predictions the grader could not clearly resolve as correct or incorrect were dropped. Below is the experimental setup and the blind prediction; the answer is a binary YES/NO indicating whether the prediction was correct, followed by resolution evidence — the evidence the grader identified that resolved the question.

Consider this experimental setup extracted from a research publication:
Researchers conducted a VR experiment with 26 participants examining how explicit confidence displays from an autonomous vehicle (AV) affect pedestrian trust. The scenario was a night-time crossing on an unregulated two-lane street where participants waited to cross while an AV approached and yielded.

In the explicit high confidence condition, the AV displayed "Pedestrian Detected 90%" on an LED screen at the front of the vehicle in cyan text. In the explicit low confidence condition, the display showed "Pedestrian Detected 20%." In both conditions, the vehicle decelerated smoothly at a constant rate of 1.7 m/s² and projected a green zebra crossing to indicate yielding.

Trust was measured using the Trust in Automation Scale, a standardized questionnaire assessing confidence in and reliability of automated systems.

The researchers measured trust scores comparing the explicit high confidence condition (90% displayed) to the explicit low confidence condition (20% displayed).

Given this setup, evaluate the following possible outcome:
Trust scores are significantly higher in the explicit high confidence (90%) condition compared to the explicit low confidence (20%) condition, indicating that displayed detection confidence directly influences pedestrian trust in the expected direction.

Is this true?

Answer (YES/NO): YES